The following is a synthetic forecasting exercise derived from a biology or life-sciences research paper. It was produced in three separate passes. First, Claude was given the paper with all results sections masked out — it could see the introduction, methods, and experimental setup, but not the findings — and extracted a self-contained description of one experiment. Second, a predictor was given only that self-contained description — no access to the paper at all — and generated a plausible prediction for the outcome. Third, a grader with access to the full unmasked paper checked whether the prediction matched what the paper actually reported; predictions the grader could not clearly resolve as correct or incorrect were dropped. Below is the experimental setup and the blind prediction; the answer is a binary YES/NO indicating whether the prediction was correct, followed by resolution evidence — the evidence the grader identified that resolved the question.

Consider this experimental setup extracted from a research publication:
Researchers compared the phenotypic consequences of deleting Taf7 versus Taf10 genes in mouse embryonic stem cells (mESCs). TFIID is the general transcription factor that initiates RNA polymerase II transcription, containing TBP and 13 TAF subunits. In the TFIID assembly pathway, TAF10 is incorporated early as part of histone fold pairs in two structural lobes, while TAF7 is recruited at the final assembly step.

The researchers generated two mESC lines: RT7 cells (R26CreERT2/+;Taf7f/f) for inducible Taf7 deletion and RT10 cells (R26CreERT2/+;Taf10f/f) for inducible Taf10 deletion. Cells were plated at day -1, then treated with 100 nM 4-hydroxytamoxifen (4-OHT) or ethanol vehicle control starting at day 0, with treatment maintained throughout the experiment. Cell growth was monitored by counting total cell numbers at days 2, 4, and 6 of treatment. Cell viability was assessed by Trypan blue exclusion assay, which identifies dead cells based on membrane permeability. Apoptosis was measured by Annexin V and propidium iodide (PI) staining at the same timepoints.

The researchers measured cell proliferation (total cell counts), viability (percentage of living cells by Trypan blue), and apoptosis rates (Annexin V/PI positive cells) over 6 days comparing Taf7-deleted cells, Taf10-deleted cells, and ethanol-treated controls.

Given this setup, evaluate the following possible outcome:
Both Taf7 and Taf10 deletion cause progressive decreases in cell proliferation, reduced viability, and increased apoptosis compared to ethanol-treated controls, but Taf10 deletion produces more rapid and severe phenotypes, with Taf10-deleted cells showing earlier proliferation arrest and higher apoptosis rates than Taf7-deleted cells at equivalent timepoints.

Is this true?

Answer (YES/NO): NO